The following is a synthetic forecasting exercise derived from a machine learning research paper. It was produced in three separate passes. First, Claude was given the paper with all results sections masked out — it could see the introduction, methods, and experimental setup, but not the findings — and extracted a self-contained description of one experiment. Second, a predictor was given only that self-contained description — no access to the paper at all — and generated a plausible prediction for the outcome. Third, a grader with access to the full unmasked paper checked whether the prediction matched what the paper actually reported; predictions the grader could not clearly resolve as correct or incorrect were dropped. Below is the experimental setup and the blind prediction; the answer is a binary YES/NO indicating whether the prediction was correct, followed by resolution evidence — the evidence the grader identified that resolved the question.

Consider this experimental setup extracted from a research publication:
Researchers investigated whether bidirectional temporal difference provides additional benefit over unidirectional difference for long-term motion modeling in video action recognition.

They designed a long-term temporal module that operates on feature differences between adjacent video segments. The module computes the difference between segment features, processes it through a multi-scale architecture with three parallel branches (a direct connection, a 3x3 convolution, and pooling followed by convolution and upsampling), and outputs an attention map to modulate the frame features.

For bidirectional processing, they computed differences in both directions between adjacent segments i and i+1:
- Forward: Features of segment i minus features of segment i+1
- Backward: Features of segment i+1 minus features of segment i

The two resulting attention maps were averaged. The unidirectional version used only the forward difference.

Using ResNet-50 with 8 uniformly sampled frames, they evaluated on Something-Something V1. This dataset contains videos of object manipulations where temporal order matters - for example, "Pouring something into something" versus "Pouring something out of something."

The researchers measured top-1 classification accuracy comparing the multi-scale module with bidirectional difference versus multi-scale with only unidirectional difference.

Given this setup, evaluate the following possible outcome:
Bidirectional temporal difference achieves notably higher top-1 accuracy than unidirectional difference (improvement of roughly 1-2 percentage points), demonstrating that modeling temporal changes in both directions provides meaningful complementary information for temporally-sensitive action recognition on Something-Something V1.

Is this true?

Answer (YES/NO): NO